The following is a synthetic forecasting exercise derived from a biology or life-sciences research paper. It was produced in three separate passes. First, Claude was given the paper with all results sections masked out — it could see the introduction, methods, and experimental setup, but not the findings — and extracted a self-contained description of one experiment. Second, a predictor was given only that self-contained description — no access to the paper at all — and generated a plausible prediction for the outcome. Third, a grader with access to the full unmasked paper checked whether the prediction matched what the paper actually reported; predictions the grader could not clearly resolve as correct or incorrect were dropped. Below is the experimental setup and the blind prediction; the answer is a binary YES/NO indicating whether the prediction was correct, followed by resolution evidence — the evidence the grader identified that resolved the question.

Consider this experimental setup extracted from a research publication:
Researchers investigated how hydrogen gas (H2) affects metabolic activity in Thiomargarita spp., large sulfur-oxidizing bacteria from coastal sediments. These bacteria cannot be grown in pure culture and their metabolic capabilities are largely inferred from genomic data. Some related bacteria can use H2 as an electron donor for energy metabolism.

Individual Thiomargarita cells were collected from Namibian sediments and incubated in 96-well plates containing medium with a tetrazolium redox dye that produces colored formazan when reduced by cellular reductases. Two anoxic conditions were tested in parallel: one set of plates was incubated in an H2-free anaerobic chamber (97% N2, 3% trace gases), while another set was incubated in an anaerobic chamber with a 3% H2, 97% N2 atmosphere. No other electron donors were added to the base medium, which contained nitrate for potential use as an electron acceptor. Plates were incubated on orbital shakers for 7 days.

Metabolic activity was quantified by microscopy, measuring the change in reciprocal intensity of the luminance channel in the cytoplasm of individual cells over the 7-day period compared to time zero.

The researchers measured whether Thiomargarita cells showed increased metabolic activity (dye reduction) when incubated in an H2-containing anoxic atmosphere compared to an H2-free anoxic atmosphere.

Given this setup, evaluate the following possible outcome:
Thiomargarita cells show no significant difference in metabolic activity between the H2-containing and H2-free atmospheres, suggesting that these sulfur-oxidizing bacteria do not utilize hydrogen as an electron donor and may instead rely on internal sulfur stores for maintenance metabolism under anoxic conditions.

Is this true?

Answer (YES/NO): NO